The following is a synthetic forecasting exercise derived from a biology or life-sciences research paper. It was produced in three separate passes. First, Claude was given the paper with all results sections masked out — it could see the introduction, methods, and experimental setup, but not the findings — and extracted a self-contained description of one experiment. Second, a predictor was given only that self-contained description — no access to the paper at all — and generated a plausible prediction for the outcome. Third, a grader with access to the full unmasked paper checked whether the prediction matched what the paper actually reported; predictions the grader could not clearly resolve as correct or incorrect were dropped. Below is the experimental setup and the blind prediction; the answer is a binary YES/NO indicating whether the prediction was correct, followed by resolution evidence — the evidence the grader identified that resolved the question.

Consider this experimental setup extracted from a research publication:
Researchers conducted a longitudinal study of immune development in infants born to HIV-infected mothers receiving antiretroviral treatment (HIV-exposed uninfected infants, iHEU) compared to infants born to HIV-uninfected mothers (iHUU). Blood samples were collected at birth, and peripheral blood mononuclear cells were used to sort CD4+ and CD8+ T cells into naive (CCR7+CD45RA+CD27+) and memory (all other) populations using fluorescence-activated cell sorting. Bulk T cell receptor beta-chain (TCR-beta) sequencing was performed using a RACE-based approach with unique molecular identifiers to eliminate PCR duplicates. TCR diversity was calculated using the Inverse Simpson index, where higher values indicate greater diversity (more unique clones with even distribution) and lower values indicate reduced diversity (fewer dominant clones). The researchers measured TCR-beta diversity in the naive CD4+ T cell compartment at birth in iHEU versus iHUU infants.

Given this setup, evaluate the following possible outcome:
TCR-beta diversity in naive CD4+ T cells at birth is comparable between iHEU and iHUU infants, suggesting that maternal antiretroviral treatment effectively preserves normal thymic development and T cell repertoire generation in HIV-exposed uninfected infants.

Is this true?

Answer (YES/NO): YES